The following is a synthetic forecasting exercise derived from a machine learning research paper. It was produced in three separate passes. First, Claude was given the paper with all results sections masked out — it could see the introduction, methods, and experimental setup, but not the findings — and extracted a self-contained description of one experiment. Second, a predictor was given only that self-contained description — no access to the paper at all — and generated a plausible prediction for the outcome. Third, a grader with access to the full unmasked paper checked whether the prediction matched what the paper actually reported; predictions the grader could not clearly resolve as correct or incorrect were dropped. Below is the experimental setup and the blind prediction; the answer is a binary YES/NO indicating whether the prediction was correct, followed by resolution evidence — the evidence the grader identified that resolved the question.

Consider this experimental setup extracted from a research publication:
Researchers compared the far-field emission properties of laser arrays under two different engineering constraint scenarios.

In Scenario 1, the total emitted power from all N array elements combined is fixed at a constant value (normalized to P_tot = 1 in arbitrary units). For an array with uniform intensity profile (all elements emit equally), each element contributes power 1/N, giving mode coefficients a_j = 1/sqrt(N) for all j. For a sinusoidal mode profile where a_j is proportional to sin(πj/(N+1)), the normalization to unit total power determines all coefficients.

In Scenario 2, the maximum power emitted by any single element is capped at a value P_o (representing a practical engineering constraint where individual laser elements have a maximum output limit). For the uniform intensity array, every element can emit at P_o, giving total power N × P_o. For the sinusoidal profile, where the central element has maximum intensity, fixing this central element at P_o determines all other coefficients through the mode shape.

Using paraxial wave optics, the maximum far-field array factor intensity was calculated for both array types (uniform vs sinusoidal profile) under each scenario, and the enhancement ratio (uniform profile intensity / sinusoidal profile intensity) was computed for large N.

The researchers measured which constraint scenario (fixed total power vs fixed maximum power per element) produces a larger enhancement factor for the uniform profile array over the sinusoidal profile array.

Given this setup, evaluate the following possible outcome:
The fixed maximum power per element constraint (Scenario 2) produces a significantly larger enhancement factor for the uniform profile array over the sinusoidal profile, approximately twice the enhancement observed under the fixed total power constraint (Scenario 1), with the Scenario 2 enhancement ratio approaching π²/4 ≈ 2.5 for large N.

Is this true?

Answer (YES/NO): YES